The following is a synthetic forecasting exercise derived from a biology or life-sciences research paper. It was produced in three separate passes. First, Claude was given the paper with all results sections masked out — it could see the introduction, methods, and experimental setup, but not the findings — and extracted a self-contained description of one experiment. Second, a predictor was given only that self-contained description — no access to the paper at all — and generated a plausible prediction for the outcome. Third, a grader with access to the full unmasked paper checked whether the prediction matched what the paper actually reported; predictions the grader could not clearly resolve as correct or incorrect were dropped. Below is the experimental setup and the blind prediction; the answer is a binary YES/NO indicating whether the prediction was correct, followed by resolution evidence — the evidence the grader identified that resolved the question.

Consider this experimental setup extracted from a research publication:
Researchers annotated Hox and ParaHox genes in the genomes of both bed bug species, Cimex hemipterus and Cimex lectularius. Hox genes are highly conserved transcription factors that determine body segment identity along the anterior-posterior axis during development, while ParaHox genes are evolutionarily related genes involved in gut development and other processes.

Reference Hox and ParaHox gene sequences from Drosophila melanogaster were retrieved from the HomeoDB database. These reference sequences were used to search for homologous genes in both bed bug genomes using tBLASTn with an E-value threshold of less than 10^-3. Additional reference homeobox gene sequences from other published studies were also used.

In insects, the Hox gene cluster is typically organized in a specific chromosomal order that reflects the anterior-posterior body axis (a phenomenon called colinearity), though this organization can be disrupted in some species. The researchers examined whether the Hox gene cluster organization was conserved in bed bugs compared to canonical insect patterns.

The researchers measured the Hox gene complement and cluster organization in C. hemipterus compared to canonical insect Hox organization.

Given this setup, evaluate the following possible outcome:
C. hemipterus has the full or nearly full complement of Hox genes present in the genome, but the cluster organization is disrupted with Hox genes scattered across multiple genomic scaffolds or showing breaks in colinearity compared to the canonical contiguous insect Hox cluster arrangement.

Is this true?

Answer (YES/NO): NO